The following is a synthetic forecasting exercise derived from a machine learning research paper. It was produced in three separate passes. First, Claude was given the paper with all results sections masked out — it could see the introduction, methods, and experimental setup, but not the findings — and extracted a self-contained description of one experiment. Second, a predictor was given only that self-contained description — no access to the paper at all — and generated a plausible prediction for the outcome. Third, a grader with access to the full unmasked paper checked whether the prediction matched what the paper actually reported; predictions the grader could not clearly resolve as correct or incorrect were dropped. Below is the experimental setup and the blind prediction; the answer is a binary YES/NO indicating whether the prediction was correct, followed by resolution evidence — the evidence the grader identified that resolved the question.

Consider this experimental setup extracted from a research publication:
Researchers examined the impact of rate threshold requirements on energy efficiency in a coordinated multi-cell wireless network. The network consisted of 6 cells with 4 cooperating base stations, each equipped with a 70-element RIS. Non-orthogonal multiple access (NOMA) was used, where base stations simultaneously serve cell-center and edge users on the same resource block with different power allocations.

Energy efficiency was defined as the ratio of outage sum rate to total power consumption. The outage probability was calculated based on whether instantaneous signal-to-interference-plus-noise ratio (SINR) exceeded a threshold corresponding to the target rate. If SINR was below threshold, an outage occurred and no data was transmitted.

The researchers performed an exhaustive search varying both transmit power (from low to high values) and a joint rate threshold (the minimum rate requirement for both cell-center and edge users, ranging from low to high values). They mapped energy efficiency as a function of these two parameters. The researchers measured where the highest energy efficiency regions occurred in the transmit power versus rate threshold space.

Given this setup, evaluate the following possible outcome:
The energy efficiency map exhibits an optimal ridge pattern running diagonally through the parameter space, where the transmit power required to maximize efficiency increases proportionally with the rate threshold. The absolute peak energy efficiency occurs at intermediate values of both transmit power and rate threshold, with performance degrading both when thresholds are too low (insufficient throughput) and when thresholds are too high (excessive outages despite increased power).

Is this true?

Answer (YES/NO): NO